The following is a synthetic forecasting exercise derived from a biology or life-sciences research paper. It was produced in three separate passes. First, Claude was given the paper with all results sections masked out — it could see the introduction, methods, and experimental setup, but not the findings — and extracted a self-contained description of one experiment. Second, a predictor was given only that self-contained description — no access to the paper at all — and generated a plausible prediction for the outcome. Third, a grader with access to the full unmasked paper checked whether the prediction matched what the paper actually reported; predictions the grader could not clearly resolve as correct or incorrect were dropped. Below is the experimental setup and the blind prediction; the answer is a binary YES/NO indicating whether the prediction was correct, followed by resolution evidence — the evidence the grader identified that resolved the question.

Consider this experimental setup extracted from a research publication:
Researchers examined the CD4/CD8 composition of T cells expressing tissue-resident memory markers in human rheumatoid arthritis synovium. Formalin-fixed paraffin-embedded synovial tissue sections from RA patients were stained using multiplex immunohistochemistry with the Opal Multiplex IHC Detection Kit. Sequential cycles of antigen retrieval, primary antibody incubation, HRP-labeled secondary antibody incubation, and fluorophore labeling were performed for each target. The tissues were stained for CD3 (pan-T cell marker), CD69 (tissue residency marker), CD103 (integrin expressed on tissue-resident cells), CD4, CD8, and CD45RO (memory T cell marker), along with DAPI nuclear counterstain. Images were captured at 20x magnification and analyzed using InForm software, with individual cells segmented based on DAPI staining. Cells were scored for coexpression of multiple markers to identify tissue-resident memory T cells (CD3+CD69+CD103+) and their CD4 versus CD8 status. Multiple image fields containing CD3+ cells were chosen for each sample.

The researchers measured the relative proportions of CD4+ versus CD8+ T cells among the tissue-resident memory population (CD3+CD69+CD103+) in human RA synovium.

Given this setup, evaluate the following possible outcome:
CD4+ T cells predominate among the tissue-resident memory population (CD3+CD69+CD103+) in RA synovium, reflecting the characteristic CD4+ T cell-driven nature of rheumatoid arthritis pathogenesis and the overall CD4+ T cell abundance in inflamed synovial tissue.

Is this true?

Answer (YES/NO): NO